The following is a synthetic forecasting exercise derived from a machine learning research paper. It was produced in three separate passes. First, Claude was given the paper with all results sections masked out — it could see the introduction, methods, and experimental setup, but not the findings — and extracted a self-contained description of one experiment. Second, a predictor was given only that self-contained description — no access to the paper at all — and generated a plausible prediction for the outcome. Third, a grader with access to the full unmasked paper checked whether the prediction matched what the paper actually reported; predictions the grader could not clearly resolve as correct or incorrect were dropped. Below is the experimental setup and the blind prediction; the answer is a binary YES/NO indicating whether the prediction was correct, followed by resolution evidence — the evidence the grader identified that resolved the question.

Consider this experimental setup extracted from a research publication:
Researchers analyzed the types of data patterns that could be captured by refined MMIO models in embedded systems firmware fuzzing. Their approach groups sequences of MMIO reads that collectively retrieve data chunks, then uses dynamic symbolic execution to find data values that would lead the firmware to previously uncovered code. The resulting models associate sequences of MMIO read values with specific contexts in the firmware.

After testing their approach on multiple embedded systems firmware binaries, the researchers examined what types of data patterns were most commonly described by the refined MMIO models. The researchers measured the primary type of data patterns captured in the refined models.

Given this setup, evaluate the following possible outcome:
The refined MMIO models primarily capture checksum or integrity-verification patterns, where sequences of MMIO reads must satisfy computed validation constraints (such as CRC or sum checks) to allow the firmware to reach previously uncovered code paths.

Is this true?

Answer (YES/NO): NO